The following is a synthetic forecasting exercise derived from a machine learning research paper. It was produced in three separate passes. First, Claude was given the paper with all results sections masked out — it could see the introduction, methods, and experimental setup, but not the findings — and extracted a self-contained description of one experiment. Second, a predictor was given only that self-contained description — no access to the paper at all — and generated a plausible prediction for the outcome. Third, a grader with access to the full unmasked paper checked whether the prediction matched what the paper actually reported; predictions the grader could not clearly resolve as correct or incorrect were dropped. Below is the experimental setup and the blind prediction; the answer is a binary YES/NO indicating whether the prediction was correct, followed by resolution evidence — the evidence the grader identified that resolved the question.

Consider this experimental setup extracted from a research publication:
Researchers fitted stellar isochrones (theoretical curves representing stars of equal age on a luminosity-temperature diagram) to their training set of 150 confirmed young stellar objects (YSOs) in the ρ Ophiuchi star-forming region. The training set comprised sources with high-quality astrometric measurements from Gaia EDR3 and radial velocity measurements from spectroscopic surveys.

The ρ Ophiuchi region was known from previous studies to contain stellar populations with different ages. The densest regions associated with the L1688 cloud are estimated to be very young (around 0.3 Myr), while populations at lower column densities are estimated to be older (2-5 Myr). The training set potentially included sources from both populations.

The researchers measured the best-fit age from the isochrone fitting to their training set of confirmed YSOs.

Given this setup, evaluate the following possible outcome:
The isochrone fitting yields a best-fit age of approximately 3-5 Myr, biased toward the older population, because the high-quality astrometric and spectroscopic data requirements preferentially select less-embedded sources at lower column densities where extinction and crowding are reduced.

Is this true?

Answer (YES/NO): YES